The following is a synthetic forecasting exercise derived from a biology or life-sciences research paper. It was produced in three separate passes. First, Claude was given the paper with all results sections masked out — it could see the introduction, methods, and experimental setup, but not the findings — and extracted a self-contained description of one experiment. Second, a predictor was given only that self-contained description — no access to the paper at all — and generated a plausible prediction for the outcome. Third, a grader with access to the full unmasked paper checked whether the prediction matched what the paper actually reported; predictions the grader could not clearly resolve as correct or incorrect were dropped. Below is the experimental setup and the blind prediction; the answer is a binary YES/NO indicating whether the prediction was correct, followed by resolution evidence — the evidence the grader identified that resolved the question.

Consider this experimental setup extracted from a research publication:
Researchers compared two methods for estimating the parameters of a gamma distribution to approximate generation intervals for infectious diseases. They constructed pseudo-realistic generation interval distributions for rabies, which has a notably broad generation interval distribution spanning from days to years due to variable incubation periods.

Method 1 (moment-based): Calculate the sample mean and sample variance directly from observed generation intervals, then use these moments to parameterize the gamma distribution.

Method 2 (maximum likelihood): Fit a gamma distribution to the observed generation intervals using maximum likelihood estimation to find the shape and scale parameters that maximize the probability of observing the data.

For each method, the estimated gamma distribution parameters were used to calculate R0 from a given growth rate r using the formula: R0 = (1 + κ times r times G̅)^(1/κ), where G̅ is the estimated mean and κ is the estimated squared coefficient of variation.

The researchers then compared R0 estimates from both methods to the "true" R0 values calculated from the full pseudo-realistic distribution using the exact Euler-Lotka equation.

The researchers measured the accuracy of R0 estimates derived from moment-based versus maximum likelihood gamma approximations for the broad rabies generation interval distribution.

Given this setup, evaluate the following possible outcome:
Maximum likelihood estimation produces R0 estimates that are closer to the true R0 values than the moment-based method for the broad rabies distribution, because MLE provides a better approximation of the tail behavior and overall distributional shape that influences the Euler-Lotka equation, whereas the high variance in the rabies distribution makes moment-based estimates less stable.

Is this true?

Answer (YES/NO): YES